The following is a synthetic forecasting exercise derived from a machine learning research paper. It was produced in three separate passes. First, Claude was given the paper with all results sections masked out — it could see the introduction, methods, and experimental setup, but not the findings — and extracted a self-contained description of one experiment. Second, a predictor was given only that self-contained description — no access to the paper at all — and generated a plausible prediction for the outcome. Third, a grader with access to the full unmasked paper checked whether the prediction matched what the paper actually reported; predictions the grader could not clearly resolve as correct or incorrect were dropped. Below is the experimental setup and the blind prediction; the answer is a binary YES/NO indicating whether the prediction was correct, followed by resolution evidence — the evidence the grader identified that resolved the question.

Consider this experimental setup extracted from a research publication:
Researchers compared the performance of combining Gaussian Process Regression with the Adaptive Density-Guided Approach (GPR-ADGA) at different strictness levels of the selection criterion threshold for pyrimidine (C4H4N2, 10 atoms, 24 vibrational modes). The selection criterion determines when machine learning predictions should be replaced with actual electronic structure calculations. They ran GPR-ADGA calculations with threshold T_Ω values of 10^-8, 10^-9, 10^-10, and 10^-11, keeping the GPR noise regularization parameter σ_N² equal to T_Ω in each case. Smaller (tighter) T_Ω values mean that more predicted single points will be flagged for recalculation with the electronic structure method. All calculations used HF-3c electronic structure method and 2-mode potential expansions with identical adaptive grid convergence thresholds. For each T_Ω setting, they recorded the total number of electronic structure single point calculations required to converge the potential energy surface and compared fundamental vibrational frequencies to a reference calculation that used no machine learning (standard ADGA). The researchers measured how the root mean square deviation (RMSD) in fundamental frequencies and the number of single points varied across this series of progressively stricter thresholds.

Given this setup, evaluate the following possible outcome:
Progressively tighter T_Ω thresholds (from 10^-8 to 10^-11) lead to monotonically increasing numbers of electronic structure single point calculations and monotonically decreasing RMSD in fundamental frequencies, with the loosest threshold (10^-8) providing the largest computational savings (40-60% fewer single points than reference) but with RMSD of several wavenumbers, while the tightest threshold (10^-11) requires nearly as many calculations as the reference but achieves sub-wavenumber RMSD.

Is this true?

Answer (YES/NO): NO